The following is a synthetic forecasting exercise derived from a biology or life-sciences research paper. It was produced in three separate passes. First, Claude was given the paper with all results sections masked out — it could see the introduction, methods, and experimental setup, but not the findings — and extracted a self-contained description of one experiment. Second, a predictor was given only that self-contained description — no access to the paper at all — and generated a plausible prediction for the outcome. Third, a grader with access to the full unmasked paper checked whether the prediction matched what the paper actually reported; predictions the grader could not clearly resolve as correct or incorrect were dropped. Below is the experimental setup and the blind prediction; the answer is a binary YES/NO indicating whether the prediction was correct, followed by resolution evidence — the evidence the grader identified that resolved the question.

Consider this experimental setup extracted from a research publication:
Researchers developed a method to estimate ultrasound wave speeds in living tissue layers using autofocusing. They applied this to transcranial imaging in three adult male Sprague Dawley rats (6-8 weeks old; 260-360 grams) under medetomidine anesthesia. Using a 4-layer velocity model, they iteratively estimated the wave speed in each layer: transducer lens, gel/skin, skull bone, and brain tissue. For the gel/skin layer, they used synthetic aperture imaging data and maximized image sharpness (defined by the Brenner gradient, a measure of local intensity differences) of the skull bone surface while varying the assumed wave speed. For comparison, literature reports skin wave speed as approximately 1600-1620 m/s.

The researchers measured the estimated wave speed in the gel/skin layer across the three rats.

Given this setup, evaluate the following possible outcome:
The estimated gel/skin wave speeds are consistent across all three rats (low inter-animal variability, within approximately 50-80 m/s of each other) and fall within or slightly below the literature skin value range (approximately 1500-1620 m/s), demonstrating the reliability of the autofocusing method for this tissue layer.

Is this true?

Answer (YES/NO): NO